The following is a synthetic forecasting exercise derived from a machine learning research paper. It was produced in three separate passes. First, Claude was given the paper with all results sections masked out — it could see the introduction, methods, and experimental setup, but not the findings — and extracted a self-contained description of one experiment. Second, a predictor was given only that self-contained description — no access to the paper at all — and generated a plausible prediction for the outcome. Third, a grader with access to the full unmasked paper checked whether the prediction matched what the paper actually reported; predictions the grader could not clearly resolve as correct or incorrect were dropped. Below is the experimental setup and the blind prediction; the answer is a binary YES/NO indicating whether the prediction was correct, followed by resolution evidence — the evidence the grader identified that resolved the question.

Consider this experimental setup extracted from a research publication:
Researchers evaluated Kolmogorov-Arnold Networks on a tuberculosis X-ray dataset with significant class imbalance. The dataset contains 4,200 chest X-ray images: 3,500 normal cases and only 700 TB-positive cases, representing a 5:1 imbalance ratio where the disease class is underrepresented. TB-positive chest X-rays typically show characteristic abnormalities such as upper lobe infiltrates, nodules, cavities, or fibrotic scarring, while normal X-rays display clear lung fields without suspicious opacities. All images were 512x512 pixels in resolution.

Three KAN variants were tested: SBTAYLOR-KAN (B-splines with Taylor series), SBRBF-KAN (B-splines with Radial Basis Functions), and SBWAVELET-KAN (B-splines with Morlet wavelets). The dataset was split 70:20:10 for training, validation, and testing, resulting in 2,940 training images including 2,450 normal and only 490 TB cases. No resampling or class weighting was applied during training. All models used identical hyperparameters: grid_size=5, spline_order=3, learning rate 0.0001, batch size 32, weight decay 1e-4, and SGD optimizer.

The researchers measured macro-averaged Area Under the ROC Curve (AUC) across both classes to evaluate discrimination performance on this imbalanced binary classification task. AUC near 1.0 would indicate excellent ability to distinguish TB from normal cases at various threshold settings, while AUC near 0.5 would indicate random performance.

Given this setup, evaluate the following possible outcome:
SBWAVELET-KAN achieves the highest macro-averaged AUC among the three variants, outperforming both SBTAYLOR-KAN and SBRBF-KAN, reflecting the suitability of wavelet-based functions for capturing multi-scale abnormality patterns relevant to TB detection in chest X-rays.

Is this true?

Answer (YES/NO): NO